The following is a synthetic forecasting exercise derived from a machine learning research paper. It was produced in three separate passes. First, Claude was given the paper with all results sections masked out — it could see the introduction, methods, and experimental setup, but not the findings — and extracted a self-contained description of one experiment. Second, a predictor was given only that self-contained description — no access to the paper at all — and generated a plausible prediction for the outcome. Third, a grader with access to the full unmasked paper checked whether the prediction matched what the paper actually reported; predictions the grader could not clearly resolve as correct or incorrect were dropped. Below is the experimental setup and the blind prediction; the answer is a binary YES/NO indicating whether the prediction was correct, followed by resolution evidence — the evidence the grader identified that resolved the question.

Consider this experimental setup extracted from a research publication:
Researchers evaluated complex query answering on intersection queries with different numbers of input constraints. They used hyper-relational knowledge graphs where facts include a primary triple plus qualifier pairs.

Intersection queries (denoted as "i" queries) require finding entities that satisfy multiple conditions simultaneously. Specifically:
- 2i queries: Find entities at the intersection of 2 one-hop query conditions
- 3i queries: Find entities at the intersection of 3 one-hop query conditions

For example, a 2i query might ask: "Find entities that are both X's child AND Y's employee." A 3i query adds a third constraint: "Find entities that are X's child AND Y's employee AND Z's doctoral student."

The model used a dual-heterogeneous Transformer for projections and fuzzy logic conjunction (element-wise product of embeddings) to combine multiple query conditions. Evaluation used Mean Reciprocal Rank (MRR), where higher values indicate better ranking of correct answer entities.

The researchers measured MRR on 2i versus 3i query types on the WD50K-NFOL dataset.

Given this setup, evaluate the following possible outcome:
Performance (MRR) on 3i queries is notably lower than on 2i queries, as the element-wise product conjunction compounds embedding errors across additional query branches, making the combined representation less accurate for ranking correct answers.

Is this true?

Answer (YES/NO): NO